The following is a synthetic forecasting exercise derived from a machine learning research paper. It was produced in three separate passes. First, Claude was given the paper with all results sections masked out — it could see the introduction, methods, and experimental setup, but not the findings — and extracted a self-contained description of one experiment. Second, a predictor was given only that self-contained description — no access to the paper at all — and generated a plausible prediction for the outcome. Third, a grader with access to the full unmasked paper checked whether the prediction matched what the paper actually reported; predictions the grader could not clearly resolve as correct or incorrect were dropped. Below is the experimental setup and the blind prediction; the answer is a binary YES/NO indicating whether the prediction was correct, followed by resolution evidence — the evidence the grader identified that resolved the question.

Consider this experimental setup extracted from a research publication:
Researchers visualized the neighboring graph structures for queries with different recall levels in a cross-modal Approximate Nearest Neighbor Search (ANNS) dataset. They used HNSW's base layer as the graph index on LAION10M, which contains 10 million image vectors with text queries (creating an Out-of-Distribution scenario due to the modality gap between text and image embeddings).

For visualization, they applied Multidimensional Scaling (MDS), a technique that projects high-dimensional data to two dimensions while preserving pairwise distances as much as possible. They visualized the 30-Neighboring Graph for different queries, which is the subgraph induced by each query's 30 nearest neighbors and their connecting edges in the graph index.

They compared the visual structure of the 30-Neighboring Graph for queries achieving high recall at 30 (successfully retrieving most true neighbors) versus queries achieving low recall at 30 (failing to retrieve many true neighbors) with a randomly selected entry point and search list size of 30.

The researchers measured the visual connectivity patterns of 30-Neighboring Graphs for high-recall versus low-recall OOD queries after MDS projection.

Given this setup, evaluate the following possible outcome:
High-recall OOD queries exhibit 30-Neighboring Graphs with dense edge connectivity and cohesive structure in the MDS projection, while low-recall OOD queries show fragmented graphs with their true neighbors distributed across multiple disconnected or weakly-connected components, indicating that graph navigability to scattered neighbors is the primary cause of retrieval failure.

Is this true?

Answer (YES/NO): YES